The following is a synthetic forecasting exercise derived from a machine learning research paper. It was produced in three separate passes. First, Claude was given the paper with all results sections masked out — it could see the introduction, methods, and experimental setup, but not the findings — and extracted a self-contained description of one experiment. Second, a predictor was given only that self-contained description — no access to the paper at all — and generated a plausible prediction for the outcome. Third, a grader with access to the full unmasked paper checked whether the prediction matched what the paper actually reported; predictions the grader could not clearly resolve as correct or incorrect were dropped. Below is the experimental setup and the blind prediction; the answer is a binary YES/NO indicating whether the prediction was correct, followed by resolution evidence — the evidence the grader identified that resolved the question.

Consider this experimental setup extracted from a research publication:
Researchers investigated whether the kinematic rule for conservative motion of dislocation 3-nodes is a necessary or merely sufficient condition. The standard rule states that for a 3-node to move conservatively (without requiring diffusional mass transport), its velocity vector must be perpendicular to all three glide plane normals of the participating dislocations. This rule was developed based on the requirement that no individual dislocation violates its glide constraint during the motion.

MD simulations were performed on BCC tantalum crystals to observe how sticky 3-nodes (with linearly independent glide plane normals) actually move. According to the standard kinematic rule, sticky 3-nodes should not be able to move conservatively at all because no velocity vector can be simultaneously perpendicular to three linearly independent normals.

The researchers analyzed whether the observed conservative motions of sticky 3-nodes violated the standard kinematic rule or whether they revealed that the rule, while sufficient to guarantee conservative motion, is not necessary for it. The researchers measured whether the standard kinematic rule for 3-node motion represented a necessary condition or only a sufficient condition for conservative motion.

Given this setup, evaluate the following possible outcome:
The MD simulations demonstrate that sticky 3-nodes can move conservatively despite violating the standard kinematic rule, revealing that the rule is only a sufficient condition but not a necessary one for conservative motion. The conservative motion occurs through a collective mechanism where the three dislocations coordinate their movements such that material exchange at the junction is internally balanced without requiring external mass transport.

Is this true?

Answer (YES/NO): NO